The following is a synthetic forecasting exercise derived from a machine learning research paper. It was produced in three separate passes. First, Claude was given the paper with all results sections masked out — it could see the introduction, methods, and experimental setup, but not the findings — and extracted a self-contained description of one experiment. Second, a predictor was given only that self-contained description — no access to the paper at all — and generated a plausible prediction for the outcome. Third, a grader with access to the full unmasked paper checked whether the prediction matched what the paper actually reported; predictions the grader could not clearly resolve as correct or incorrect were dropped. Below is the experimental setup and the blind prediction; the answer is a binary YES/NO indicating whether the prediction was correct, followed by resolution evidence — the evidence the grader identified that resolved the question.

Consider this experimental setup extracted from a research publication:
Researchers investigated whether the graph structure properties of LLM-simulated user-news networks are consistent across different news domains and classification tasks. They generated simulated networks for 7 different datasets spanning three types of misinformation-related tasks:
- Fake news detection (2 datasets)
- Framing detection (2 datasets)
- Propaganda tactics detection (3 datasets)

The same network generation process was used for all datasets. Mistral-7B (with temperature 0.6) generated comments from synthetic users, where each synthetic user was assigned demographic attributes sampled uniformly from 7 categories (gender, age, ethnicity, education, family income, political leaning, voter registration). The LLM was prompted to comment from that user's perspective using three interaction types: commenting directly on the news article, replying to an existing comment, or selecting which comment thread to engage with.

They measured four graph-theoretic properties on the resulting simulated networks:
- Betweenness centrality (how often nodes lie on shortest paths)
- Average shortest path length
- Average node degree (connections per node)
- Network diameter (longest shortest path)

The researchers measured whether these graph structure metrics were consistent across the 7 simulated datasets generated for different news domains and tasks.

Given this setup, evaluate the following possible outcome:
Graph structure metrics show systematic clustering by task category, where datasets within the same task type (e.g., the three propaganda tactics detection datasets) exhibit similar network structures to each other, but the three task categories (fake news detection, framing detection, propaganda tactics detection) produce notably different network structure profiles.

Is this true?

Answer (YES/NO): NO